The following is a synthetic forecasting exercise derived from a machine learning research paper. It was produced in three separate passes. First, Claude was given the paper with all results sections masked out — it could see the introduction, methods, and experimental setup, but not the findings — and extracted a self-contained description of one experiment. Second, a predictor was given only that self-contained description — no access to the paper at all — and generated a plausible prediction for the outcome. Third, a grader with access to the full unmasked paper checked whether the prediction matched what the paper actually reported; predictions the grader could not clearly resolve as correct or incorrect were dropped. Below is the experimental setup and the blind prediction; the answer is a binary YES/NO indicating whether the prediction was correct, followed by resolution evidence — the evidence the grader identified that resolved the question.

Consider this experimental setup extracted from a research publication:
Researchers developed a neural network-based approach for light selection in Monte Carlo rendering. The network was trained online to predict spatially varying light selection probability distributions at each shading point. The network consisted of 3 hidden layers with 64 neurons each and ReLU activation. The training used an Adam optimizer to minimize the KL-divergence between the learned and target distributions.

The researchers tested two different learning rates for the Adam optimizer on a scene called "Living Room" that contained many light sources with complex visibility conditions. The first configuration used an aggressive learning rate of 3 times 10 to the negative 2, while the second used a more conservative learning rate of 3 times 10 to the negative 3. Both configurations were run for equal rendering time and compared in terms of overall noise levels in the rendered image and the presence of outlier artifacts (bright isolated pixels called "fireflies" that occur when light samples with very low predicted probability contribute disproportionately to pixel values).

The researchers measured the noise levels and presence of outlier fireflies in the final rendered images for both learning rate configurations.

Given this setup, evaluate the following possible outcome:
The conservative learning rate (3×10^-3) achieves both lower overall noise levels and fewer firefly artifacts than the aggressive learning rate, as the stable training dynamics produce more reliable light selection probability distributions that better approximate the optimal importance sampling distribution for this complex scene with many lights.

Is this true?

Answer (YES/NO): NO